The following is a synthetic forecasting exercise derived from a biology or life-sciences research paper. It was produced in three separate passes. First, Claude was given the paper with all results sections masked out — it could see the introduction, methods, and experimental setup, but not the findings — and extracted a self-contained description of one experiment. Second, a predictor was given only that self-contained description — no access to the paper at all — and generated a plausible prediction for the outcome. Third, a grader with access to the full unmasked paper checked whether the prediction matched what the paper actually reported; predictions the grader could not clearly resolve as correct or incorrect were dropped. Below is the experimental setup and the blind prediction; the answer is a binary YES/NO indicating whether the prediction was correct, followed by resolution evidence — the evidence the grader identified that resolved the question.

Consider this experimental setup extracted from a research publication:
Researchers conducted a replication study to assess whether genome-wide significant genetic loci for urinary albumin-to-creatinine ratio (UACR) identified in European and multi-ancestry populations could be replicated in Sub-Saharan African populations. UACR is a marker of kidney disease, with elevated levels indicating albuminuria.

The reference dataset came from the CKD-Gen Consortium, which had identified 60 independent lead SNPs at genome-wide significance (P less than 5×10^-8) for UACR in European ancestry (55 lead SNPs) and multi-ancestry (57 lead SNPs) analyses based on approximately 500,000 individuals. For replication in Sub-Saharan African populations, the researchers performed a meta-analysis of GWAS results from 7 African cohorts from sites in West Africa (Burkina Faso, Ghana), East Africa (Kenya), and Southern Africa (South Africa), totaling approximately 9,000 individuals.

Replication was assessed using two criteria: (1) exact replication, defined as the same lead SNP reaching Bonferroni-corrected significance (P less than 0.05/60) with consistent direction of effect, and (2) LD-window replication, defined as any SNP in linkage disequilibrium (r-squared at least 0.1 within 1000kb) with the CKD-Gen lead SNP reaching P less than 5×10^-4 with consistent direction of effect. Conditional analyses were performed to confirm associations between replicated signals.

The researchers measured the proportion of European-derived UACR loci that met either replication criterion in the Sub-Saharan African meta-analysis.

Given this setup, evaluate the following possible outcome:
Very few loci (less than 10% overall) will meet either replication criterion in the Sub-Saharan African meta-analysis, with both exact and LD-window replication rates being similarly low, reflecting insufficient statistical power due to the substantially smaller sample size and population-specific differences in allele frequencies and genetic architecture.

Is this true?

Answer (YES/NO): YES